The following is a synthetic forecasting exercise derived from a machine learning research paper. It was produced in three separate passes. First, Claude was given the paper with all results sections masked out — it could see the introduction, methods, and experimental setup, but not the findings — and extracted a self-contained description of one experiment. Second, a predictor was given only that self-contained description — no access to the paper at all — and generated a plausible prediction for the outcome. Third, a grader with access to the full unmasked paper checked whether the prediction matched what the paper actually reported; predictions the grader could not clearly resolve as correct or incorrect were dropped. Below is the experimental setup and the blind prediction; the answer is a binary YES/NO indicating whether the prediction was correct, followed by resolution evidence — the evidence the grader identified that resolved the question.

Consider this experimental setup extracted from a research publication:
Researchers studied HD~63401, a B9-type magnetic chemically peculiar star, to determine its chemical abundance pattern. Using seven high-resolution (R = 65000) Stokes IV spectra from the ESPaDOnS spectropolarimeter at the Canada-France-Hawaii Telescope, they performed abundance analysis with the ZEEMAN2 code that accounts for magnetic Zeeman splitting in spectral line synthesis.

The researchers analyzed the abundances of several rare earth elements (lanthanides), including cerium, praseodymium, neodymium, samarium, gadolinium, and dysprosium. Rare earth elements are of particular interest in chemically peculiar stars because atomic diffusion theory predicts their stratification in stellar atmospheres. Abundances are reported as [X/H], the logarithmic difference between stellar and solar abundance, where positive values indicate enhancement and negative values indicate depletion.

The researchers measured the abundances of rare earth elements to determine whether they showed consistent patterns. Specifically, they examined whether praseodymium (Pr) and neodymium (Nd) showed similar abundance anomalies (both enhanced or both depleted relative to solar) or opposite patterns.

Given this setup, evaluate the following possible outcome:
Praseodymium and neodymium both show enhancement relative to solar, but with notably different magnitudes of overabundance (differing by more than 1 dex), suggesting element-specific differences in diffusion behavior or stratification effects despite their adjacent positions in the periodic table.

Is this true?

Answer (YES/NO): NO